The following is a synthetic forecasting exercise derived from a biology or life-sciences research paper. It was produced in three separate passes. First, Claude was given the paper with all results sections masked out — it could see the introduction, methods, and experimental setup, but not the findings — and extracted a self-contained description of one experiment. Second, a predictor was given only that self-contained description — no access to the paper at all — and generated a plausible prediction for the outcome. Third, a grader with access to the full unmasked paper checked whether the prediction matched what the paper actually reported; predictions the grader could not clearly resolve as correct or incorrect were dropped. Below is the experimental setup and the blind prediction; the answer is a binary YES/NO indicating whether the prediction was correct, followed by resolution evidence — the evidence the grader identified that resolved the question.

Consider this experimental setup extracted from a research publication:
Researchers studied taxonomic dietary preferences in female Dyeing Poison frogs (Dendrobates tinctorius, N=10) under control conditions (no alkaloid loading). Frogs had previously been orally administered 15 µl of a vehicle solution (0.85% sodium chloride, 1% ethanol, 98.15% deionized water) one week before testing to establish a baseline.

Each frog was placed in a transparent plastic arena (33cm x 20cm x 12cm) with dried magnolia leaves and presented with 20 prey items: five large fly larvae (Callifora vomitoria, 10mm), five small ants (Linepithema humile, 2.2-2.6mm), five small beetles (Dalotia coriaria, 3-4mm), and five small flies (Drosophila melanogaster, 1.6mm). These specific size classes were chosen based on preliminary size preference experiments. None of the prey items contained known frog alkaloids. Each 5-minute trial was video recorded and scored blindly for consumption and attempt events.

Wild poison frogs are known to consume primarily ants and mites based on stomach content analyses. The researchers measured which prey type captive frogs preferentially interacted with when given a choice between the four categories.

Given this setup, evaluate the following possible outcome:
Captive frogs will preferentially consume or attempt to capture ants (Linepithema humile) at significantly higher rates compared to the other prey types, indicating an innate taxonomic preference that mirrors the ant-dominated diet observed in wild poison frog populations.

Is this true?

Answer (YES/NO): NO